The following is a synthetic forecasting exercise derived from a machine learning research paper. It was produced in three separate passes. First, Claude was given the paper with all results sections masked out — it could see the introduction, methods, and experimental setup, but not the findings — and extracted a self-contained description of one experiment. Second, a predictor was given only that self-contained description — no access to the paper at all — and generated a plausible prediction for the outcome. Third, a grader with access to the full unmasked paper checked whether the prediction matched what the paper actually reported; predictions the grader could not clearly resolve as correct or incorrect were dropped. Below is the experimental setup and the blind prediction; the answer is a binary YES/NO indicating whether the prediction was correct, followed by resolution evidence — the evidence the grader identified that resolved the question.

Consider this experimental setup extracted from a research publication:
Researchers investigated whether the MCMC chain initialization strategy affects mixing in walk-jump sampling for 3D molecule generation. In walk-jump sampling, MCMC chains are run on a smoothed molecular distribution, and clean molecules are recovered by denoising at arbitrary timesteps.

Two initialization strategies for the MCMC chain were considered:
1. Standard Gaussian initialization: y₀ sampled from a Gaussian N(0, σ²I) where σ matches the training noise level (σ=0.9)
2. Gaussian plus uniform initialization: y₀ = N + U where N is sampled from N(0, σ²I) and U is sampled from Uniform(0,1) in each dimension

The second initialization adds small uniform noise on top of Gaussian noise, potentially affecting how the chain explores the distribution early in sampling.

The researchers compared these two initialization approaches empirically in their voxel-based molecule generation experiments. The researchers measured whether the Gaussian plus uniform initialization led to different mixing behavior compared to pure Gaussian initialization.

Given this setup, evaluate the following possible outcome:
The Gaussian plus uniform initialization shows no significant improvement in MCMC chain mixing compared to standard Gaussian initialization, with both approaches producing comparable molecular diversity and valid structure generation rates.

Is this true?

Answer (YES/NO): NO